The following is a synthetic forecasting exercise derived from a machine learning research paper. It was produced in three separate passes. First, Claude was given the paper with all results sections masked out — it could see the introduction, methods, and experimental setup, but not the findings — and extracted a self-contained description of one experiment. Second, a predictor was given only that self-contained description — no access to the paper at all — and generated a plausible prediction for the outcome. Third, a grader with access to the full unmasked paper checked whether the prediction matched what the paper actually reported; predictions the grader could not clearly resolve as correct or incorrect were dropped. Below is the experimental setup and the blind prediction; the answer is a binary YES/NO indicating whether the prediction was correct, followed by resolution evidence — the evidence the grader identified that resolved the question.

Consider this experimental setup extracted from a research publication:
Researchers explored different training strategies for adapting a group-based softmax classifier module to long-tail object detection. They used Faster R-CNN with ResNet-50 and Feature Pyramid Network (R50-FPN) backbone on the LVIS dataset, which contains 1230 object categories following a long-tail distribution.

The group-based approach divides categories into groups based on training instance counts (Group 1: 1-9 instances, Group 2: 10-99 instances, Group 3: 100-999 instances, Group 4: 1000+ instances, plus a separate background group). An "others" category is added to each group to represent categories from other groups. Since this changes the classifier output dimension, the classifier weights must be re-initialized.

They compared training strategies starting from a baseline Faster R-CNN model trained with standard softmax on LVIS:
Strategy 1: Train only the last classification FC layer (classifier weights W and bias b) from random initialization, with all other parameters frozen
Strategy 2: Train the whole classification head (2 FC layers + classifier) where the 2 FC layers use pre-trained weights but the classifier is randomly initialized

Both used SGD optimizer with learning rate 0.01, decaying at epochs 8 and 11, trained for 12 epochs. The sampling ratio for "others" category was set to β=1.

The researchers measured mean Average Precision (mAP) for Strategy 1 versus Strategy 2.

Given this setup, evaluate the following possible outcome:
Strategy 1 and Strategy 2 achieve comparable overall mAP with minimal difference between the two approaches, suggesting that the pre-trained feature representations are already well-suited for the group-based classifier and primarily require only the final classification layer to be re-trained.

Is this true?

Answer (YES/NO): NO